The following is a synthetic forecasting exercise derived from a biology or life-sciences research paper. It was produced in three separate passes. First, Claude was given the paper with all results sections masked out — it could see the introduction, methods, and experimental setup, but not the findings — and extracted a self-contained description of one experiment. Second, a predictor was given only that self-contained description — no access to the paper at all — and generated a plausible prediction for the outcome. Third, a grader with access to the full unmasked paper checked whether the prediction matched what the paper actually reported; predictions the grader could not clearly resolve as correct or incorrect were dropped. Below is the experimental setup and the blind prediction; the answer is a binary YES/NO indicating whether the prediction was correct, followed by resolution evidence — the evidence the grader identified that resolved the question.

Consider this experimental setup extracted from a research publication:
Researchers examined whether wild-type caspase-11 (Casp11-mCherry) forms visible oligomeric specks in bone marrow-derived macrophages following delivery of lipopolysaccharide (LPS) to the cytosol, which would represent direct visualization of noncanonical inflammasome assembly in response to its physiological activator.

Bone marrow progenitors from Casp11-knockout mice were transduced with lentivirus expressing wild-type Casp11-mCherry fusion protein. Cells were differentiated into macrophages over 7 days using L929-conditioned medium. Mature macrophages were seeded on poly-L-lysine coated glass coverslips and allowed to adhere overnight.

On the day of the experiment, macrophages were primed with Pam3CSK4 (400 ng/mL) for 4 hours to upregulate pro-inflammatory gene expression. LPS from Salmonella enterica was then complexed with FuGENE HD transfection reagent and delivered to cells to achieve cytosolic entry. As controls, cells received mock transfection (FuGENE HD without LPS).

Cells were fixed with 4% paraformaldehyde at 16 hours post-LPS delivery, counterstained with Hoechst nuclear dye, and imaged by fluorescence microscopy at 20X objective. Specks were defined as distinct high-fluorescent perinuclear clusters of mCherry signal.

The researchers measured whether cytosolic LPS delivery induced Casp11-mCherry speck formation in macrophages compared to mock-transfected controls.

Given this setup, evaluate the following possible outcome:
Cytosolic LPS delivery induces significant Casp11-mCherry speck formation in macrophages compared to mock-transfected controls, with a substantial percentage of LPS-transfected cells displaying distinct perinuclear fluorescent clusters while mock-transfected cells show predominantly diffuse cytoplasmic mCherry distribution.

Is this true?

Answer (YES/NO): YES